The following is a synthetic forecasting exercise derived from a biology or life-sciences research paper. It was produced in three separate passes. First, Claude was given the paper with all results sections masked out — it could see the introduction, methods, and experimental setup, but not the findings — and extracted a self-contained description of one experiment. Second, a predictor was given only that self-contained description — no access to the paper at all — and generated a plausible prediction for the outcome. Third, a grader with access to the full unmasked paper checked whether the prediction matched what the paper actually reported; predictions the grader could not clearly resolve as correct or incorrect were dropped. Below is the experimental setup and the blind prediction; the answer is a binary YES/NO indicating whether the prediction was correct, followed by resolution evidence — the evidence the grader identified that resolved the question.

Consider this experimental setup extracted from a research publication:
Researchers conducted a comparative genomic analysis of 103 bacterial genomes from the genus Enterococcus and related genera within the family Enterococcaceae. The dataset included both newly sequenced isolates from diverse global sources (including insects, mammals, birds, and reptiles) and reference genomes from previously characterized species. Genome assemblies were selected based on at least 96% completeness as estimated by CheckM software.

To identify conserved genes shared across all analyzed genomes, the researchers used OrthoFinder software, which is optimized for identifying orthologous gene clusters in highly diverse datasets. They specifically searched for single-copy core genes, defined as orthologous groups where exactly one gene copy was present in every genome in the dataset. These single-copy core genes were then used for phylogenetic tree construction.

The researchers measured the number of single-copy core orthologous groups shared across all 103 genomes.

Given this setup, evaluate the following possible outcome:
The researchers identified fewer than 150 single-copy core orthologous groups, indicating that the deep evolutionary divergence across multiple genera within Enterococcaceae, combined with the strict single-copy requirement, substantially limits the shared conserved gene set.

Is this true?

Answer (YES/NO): NO